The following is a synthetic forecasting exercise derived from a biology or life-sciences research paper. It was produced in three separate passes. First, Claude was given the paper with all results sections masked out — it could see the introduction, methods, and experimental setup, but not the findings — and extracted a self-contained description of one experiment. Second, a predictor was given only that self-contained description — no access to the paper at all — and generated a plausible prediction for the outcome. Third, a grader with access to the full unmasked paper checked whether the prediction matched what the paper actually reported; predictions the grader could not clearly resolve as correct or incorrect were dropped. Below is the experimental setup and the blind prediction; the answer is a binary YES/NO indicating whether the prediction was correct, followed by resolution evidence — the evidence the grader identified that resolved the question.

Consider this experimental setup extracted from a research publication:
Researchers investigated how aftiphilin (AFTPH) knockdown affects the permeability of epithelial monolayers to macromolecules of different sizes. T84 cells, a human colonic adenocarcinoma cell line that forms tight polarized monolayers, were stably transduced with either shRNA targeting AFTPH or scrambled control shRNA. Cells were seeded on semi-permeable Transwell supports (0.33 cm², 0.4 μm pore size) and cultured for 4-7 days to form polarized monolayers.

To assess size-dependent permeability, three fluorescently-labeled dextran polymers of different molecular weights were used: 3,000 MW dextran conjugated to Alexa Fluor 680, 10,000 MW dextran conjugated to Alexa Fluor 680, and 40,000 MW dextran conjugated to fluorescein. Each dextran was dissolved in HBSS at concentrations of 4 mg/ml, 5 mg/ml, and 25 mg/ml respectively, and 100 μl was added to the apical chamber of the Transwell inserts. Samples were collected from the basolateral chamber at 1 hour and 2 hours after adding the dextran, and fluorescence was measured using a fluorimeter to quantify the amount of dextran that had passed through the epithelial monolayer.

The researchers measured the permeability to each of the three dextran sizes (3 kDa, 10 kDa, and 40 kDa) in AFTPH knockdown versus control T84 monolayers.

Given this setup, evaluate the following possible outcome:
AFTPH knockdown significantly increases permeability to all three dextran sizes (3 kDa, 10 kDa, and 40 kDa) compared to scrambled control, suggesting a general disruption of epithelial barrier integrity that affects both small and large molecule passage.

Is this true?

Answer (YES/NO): YES